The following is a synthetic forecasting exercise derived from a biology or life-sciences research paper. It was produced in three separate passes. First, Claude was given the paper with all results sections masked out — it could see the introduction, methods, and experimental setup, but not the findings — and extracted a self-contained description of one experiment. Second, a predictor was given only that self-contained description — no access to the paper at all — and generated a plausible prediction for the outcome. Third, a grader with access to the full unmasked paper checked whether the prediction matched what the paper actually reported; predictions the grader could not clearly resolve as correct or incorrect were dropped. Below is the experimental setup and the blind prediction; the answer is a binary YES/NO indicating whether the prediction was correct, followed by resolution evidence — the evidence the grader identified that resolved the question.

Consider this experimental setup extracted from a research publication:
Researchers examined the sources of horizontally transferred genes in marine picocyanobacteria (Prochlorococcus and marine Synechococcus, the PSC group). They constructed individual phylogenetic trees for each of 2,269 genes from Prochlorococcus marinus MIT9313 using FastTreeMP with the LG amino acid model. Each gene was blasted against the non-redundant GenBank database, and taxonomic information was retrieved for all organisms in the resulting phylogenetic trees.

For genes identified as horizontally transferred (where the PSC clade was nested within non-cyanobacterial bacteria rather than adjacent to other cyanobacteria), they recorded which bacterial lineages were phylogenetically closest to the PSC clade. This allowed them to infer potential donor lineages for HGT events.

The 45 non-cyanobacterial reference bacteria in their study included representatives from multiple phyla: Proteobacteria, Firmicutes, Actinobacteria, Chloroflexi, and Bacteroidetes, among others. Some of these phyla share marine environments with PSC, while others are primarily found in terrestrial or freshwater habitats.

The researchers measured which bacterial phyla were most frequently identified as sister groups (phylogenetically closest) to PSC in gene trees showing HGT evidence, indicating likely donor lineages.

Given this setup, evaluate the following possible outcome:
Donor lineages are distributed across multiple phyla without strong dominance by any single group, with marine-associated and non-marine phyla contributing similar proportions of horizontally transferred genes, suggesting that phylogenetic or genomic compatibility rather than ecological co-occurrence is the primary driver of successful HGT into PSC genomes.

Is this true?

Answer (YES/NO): NO